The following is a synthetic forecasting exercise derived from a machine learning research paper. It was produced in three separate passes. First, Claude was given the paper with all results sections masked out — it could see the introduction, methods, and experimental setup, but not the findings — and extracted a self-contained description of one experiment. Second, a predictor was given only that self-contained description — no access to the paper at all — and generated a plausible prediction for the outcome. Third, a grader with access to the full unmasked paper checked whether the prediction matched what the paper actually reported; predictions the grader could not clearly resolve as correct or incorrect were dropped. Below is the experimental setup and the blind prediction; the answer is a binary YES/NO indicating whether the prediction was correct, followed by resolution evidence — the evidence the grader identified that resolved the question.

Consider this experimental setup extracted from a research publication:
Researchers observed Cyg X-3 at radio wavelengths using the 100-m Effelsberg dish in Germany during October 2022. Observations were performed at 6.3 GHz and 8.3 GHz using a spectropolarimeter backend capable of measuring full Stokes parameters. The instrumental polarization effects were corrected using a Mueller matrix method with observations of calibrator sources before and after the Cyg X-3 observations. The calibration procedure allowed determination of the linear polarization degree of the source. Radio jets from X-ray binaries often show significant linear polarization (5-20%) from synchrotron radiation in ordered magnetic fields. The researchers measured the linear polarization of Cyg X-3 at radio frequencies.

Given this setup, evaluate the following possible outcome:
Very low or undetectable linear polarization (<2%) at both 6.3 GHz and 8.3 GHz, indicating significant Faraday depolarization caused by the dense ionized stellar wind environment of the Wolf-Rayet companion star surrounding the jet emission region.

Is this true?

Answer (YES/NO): NO